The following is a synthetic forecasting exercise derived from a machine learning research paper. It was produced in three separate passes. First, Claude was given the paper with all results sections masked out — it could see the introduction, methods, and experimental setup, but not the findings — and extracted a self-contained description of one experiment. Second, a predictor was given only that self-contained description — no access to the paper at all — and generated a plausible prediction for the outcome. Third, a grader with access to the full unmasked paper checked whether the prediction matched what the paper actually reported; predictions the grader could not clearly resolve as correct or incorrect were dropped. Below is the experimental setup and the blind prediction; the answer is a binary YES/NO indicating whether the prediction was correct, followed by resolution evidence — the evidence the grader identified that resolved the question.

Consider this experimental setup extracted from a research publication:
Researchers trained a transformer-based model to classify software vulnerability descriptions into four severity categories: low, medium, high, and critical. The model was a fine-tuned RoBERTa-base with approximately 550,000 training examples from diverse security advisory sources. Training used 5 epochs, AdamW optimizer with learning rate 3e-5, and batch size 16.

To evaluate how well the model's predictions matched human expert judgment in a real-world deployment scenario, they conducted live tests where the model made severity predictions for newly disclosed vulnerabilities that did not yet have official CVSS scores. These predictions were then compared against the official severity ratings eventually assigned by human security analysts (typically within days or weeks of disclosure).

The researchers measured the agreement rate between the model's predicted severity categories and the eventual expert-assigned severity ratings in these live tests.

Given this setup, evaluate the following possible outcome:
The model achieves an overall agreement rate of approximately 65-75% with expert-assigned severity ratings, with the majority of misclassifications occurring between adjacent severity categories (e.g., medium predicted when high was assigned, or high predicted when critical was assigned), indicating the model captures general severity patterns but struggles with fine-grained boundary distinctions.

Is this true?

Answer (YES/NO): NO